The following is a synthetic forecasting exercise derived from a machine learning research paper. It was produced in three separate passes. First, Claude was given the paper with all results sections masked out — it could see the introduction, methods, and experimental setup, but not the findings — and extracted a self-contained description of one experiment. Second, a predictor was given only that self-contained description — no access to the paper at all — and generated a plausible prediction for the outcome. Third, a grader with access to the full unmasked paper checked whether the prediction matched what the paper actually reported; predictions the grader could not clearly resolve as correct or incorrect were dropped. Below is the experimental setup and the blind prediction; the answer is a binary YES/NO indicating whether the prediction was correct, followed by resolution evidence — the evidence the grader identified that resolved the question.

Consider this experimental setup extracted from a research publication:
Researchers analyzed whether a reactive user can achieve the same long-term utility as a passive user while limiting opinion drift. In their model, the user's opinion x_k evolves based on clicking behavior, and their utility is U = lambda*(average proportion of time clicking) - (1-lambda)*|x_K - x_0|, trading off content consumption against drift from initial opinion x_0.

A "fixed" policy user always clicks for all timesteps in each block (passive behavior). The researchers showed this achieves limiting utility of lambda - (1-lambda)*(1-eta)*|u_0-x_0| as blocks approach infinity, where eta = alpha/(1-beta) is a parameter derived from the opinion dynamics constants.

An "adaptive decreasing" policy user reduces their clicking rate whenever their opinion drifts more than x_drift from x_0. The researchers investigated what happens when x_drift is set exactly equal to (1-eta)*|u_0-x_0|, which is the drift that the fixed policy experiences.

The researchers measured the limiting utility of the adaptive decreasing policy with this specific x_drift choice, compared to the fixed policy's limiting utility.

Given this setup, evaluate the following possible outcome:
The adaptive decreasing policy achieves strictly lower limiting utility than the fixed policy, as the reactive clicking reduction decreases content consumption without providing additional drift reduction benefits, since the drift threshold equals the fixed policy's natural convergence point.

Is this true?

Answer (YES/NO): NO